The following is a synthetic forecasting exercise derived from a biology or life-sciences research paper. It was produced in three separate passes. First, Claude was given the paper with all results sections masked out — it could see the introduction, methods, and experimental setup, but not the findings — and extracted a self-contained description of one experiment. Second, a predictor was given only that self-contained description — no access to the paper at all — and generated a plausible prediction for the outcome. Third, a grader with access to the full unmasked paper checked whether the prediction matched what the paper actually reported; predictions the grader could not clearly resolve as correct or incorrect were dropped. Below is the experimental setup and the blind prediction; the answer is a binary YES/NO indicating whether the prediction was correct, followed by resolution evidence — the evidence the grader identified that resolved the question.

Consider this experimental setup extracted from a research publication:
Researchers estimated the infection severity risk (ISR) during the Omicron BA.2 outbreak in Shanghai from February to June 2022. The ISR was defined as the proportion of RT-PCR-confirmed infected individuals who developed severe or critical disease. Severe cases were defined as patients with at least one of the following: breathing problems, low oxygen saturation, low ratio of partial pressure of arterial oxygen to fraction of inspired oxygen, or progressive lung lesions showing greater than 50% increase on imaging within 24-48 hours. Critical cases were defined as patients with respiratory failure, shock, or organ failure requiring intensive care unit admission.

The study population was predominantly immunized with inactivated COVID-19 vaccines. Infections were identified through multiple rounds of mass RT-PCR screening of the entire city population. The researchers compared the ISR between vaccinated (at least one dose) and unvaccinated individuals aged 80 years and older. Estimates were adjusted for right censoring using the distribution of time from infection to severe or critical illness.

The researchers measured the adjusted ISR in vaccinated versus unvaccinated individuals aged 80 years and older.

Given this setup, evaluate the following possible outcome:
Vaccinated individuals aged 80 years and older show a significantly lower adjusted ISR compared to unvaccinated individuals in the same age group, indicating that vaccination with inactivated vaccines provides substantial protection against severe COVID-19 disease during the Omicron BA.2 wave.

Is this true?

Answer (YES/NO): YES